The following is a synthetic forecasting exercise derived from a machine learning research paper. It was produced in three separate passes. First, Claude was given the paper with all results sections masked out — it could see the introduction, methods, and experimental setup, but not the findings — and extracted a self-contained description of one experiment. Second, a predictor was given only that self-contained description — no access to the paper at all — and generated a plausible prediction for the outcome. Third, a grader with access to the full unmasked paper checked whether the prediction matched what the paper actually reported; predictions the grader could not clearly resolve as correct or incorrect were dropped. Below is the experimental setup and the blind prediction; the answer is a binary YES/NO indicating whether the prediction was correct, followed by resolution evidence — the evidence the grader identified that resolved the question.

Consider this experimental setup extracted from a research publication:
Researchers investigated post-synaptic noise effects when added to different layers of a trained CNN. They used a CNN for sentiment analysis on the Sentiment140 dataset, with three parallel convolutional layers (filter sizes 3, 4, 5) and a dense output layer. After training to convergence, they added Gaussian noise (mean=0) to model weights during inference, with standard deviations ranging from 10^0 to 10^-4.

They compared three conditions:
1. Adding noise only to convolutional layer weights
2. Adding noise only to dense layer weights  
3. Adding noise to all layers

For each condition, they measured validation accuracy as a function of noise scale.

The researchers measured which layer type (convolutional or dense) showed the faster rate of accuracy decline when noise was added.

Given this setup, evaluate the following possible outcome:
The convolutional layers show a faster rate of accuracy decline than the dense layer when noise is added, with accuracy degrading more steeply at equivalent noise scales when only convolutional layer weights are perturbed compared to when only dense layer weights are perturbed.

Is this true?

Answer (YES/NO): YES